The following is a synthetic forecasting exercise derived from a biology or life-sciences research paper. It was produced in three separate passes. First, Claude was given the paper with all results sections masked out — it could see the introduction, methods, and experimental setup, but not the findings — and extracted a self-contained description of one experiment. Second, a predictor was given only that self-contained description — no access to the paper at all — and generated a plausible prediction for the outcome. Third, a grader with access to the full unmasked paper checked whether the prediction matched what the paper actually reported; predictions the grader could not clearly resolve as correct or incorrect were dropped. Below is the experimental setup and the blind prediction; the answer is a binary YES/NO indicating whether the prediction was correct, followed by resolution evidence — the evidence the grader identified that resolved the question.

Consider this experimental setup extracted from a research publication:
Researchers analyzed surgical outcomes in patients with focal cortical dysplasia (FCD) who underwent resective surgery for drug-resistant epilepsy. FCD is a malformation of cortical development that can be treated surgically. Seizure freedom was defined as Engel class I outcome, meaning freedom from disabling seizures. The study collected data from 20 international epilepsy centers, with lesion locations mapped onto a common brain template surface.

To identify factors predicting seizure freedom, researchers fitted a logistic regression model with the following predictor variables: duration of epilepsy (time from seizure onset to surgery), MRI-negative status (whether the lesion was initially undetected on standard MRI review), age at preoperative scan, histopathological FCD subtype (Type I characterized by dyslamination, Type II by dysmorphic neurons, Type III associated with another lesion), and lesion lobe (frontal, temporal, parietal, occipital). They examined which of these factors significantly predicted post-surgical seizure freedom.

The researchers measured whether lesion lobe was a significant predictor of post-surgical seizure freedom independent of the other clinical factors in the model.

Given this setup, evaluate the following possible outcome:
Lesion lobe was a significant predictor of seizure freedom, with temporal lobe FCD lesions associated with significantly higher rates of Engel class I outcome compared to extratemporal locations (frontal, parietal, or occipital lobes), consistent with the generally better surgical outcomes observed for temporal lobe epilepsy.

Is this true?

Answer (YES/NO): NO